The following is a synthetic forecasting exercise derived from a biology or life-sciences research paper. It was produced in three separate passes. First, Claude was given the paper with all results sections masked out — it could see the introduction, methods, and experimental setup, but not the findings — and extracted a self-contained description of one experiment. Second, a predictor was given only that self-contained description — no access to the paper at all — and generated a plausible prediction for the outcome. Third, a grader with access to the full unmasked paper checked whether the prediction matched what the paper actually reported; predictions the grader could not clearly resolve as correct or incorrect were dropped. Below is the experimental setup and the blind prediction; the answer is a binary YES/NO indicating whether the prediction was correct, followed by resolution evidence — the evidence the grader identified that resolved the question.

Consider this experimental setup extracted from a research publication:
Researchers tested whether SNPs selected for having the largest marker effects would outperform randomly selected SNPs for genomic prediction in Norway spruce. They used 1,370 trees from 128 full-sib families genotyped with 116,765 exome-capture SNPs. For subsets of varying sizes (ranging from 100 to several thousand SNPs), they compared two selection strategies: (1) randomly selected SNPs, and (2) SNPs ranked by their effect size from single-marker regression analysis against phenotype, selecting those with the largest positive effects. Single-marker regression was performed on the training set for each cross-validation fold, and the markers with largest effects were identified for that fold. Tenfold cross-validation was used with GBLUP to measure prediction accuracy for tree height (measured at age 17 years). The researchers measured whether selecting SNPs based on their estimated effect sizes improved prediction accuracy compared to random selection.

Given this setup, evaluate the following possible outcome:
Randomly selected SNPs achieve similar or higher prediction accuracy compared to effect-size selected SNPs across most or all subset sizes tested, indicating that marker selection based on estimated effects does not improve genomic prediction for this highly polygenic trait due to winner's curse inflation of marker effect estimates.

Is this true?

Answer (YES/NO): NO